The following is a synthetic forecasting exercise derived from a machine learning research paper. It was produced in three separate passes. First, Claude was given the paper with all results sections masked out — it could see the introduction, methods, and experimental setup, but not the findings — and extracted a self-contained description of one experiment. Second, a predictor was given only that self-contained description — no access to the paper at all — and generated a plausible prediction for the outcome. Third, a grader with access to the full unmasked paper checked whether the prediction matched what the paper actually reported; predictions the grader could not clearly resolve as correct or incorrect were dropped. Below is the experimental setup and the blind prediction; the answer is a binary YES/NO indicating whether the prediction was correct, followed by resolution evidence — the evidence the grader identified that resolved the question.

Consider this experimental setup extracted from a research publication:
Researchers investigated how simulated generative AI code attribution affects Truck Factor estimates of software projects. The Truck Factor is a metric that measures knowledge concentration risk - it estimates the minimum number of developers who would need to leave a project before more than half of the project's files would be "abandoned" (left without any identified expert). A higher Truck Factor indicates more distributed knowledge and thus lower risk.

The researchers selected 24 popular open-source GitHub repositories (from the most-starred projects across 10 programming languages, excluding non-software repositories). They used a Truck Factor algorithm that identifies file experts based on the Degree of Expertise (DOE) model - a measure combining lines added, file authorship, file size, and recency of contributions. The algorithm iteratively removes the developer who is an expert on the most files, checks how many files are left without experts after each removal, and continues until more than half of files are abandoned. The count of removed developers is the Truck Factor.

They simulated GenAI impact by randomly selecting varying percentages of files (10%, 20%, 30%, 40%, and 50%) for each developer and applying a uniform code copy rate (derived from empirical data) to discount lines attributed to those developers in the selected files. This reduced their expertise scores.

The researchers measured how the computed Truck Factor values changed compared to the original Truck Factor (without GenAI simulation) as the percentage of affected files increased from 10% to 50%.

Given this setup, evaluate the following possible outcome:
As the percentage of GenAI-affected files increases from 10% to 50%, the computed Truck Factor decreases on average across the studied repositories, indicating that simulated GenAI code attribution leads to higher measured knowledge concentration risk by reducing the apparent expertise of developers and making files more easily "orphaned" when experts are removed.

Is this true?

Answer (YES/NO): YES